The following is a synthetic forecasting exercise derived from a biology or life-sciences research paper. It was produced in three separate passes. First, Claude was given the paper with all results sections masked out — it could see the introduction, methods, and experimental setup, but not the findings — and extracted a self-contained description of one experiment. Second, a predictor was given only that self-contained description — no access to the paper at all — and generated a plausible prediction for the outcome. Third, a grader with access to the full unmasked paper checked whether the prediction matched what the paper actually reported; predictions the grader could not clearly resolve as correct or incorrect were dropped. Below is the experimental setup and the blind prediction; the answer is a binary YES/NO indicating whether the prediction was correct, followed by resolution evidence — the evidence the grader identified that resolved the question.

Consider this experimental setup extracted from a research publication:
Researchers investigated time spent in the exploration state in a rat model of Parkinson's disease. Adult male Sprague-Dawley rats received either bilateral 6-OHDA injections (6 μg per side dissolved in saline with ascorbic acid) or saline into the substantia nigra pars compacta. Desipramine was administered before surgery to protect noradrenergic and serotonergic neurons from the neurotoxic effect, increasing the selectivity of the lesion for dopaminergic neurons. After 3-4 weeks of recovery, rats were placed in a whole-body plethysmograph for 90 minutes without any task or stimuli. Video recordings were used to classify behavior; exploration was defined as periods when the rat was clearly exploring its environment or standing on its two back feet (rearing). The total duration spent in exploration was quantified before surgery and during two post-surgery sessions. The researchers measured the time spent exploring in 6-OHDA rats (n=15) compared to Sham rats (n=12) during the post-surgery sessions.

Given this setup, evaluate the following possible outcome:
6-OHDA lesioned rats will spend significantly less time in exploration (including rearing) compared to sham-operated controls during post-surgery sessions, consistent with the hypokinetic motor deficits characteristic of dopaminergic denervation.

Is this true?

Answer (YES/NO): NO